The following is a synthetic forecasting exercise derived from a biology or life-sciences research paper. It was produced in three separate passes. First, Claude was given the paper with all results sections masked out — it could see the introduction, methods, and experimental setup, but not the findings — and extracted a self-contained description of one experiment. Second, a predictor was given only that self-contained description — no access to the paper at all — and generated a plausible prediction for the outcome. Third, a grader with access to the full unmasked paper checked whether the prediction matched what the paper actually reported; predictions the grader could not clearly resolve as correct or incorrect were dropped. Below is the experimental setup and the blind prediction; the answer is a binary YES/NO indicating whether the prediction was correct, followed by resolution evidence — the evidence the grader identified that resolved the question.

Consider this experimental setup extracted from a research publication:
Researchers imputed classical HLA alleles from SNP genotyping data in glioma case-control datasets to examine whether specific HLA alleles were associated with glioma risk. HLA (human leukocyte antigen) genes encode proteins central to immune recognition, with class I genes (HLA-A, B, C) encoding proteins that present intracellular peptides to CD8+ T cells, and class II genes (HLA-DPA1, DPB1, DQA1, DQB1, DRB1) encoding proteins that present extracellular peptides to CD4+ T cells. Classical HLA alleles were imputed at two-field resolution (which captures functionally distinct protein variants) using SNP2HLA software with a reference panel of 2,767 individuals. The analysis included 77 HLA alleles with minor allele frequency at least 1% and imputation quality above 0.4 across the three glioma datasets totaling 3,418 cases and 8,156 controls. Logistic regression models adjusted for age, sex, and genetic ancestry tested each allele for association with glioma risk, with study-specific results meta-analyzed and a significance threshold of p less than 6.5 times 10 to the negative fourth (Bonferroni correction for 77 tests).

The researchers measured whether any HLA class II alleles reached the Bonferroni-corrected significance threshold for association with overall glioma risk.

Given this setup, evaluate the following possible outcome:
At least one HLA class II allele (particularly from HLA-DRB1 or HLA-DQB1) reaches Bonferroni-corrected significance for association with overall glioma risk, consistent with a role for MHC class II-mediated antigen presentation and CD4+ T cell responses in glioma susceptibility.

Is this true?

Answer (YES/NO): NO